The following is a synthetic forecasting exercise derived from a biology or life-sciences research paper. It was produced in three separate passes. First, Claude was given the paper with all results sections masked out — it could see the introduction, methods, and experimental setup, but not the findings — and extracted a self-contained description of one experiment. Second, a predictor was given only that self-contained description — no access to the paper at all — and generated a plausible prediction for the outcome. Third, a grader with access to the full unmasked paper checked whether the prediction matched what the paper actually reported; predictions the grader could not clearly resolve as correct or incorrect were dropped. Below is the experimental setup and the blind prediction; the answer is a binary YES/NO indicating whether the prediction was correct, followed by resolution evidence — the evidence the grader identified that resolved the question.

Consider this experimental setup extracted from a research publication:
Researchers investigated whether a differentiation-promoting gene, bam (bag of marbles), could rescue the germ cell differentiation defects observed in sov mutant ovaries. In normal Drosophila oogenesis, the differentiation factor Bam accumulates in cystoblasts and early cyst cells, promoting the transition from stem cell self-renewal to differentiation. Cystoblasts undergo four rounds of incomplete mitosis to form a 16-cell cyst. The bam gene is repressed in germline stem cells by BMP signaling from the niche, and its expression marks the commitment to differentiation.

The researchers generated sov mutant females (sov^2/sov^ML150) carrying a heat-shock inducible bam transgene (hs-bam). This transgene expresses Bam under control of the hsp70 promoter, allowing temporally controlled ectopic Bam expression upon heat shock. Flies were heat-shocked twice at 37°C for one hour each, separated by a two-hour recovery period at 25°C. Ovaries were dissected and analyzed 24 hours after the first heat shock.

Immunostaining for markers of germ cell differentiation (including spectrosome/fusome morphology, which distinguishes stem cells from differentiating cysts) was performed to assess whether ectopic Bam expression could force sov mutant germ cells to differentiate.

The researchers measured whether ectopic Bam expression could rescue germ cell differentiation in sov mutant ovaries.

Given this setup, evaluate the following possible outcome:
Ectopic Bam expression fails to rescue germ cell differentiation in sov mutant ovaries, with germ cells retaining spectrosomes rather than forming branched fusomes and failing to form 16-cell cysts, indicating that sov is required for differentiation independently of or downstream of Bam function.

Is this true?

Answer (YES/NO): NO